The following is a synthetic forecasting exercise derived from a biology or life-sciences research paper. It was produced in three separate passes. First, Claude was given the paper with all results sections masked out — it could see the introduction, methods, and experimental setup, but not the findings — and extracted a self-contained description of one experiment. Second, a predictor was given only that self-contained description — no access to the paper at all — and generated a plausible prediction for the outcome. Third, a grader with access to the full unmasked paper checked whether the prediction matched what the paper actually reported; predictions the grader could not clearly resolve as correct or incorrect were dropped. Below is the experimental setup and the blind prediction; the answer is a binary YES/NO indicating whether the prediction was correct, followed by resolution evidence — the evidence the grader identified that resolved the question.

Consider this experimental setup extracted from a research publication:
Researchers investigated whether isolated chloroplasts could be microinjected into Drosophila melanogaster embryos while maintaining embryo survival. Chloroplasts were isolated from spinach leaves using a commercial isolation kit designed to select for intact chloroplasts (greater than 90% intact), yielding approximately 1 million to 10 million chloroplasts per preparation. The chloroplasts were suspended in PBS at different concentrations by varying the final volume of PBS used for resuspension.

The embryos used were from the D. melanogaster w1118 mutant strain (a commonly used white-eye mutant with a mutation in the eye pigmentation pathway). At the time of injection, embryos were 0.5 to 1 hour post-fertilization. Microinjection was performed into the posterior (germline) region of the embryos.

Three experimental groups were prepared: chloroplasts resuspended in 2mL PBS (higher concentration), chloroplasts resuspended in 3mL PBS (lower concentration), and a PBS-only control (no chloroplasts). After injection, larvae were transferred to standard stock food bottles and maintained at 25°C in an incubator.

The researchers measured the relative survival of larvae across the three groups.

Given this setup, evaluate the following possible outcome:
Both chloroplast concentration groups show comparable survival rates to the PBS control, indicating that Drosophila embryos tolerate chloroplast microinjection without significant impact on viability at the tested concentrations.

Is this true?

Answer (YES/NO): NO